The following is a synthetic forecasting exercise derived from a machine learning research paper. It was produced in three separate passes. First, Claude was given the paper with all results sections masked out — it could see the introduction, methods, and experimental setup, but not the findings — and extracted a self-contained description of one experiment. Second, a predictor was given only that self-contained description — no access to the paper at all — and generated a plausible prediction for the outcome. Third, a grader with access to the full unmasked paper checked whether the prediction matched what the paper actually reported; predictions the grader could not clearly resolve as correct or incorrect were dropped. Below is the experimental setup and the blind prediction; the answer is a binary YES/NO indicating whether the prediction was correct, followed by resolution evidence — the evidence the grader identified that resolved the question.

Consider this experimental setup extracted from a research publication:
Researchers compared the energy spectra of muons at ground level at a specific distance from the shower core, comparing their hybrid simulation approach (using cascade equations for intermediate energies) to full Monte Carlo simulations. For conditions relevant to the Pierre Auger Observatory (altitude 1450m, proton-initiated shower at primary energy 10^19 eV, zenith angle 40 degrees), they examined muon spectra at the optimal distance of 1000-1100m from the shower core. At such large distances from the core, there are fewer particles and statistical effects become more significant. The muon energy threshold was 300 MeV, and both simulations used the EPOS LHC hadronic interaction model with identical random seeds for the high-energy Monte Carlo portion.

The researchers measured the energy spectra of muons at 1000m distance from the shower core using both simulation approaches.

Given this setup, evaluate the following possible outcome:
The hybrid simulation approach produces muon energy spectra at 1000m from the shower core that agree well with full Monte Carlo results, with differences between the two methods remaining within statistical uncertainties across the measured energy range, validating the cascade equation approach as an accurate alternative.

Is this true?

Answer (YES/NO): NO